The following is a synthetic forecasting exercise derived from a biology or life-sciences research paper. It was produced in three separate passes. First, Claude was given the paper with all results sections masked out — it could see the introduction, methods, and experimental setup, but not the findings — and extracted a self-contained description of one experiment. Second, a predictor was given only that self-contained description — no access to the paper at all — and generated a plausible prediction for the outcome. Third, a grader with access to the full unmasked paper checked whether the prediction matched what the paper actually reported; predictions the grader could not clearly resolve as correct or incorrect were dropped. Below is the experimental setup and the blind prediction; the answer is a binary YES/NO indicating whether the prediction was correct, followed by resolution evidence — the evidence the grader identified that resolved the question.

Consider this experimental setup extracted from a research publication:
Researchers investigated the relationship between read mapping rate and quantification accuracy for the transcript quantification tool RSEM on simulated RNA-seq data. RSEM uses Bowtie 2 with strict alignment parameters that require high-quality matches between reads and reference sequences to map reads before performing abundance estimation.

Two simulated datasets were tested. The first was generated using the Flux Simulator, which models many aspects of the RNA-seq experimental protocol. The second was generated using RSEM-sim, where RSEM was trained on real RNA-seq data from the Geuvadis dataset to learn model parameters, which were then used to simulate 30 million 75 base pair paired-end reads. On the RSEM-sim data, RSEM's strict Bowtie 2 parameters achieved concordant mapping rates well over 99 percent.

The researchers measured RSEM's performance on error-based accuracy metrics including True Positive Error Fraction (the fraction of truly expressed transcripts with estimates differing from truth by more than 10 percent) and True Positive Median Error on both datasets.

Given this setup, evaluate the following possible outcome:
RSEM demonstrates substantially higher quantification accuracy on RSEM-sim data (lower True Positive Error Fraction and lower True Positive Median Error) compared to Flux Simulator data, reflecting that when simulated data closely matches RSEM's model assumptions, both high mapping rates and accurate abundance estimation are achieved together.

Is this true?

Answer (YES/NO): YES